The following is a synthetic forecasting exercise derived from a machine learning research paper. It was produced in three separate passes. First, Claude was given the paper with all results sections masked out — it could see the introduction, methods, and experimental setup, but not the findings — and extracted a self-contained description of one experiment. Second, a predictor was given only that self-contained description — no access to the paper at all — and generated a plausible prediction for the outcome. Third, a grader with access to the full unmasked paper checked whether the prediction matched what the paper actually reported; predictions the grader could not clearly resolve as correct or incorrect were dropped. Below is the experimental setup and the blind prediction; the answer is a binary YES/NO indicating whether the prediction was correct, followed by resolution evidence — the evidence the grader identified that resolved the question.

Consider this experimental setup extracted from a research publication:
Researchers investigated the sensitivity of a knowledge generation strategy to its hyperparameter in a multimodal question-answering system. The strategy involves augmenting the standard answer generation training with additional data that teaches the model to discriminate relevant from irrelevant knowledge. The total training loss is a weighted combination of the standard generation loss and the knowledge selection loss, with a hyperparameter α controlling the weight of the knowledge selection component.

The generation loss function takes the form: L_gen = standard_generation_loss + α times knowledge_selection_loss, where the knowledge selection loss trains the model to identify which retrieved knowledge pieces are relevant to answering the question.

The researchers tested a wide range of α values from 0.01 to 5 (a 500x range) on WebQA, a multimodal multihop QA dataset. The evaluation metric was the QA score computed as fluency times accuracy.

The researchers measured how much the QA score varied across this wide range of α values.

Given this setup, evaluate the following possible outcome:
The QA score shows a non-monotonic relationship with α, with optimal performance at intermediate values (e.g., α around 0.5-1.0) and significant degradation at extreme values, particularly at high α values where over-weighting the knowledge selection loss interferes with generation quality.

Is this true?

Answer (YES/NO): NO